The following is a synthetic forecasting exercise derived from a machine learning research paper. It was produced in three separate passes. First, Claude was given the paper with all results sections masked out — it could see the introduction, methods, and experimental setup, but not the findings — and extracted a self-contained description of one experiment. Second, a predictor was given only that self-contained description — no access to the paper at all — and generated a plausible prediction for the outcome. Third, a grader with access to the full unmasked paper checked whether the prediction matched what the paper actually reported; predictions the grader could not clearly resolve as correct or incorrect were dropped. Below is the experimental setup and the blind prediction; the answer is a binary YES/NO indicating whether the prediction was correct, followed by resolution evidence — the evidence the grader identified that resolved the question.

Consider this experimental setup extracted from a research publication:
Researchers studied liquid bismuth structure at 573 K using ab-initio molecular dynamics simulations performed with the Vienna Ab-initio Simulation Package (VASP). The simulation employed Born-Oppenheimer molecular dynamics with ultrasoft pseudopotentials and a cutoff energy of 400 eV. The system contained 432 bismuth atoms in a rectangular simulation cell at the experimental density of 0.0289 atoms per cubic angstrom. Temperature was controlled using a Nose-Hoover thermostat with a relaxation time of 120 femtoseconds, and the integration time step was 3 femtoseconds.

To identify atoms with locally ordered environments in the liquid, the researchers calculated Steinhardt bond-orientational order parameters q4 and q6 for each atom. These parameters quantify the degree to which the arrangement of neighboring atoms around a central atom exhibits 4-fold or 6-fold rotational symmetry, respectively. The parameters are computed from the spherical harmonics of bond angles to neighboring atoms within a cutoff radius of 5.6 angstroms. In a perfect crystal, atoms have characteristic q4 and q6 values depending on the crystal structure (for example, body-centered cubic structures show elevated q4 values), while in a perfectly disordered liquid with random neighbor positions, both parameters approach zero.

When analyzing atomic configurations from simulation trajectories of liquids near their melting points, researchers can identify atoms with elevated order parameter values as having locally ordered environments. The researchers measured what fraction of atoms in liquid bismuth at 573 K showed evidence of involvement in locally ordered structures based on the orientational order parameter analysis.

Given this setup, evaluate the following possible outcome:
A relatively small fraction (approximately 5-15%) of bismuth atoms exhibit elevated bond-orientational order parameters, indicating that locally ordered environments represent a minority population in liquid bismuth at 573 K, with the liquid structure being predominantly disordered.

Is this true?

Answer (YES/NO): NO